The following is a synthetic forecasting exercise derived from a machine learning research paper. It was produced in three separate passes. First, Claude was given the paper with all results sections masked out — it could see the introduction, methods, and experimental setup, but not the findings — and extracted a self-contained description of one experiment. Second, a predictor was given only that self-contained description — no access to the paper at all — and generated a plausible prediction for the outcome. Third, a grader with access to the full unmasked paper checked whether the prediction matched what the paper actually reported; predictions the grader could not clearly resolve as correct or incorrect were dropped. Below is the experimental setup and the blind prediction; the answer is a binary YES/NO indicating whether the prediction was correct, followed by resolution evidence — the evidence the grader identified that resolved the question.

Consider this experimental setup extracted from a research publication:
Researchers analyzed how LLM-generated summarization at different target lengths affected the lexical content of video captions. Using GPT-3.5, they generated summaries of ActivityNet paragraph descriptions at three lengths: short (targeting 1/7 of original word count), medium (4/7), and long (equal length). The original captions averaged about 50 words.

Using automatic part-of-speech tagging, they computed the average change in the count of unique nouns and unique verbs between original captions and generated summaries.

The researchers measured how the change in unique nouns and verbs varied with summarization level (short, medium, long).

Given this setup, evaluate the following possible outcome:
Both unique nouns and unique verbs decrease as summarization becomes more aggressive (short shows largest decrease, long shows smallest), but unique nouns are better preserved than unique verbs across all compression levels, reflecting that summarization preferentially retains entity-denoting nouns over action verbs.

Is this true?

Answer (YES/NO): NO